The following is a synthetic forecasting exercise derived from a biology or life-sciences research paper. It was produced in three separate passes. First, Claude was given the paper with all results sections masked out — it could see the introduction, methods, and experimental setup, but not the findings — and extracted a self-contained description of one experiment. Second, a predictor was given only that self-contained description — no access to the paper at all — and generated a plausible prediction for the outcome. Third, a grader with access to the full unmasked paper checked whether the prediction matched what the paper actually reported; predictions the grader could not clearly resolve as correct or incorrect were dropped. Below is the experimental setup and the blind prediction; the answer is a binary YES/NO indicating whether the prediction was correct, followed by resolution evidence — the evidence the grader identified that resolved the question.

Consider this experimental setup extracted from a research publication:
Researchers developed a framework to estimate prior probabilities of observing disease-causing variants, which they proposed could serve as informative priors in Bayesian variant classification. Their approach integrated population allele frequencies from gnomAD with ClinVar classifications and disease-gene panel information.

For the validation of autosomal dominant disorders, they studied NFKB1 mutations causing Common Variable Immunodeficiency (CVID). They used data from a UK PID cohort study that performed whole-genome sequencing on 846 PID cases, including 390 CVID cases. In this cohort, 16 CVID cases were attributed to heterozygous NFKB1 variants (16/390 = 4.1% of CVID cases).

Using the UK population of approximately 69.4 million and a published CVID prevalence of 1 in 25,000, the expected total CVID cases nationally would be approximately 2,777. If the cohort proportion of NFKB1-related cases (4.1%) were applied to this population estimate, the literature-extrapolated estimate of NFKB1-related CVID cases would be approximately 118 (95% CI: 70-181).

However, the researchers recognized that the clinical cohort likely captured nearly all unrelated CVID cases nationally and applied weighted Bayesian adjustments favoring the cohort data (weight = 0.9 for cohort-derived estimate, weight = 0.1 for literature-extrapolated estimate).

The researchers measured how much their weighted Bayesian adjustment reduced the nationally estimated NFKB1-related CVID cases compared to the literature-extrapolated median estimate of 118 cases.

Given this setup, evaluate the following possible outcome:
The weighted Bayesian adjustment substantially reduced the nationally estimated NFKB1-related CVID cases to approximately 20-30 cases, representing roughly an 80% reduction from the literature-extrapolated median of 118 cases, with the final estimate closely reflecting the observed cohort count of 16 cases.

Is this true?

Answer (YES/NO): YES